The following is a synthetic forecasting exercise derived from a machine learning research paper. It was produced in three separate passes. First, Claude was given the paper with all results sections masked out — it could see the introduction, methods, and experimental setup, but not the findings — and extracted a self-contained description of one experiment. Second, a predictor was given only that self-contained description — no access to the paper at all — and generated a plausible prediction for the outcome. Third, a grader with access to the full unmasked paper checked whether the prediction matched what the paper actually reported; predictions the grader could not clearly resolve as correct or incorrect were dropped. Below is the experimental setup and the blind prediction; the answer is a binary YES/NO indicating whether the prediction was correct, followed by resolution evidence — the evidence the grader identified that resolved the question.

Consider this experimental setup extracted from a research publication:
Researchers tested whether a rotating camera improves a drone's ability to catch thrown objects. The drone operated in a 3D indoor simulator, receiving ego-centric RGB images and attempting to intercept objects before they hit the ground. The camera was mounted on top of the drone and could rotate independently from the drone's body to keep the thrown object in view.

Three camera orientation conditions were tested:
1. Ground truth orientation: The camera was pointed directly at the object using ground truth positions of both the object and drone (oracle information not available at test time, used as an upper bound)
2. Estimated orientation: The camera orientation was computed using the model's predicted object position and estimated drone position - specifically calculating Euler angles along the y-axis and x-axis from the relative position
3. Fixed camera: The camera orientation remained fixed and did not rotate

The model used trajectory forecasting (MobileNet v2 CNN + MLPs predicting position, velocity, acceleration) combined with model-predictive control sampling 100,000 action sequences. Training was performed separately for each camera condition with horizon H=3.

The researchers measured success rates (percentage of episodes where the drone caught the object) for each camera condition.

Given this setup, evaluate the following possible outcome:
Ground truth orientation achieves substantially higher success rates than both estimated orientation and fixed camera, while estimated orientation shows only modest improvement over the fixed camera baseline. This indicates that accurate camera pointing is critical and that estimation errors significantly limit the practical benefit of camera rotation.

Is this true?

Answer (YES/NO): YES